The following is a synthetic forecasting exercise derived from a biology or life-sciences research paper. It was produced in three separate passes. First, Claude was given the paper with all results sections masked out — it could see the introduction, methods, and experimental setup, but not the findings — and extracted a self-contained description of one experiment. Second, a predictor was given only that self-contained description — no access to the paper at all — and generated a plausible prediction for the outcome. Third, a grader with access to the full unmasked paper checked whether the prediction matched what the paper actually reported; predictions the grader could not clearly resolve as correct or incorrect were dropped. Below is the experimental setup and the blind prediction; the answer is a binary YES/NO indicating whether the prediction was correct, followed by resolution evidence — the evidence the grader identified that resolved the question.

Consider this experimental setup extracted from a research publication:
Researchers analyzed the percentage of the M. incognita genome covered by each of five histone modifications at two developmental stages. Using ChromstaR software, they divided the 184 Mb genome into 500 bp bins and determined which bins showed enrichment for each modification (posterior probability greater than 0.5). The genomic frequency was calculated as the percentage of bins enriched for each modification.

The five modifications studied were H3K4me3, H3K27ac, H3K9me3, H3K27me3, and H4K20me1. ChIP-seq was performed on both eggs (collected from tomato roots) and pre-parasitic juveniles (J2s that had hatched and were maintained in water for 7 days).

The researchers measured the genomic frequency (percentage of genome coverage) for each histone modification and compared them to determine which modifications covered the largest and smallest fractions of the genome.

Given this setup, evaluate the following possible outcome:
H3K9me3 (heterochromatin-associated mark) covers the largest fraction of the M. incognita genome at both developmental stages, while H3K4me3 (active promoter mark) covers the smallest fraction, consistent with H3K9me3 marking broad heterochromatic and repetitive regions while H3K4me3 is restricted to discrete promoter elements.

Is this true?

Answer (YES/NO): NO